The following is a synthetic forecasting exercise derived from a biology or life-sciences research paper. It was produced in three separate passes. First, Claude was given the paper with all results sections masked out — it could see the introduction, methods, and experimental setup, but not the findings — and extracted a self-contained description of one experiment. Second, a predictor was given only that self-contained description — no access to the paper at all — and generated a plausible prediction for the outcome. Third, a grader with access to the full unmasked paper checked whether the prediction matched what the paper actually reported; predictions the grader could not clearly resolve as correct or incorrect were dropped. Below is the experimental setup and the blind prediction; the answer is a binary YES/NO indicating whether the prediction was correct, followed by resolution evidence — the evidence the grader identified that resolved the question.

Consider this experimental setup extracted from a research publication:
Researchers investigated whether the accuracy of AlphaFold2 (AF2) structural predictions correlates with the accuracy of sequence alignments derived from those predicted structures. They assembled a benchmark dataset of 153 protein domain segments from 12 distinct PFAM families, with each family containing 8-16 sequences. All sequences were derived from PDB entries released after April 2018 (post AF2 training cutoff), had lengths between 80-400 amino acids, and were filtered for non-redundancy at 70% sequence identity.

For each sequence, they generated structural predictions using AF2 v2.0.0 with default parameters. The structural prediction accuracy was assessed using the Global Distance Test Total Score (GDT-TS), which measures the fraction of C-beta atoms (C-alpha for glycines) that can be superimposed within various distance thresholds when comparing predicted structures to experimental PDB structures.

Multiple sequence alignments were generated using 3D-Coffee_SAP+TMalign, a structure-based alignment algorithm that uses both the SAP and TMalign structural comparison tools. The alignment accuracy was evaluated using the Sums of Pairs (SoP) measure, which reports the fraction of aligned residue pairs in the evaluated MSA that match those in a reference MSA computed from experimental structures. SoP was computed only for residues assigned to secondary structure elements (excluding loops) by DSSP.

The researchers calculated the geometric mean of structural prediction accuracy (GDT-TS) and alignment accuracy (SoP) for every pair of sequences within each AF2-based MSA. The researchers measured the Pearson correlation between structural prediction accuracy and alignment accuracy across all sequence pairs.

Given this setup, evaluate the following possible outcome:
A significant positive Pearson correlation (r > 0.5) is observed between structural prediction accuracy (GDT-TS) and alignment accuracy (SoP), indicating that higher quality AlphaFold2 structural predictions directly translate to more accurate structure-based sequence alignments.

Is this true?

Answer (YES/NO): NO